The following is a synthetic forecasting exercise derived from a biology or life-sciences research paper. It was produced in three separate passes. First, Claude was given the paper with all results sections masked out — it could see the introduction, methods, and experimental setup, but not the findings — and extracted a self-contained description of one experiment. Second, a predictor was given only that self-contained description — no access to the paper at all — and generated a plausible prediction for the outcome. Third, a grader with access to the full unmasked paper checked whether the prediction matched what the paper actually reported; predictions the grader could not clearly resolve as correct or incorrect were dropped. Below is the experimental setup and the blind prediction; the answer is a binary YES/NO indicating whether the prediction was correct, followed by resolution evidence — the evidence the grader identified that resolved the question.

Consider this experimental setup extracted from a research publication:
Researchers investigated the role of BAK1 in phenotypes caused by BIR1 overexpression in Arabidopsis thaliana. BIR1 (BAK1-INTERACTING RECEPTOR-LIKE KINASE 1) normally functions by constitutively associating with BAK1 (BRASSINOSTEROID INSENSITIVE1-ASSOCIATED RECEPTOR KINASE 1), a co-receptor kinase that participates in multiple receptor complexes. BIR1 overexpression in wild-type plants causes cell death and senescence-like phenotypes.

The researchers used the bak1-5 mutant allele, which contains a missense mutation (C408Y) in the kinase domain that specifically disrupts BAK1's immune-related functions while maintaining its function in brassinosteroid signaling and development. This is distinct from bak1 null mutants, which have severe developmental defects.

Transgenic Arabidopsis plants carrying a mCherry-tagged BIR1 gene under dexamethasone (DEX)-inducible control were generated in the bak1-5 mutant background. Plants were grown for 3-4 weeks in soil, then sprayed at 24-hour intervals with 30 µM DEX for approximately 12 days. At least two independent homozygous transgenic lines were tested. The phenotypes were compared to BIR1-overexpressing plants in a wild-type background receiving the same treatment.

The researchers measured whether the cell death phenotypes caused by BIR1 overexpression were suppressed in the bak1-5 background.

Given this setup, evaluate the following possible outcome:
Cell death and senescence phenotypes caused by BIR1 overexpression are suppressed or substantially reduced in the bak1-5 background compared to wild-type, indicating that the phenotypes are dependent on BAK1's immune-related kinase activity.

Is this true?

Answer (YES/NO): NO